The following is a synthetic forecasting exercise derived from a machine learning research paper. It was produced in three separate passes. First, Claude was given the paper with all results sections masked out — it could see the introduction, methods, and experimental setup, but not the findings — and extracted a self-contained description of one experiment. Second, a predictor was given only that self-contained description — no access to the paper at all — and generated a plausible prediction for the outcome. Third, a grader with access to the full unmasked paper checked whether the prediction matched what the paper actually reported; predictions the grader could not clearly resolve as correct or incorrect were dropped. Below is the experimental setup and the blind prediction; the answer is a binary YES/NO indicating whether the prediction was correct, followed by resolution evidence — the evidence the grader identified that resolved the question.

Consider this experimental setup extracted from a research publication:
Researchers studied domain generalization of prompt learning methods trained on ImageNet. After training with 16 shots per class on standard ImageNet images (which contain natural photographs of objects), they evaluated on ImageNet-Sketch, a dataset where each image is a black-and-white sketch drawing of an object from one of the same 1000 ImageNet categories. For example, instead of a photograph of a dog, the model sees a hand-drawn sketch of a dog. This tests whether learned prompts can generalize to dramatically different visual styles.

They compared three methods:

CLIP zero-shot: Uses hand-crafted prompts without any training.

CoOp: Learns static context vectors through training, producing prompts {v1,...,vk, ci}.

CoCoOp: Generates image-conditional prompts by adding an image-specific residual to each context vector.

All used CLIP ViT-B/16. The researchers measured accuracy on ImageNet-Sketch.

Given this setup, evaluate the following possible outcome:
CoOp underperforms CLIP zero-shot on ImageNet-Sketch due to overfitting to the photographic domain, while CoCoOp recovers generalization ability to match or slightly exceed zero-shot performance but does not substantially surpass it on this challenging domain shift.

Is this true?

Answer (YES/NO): NO